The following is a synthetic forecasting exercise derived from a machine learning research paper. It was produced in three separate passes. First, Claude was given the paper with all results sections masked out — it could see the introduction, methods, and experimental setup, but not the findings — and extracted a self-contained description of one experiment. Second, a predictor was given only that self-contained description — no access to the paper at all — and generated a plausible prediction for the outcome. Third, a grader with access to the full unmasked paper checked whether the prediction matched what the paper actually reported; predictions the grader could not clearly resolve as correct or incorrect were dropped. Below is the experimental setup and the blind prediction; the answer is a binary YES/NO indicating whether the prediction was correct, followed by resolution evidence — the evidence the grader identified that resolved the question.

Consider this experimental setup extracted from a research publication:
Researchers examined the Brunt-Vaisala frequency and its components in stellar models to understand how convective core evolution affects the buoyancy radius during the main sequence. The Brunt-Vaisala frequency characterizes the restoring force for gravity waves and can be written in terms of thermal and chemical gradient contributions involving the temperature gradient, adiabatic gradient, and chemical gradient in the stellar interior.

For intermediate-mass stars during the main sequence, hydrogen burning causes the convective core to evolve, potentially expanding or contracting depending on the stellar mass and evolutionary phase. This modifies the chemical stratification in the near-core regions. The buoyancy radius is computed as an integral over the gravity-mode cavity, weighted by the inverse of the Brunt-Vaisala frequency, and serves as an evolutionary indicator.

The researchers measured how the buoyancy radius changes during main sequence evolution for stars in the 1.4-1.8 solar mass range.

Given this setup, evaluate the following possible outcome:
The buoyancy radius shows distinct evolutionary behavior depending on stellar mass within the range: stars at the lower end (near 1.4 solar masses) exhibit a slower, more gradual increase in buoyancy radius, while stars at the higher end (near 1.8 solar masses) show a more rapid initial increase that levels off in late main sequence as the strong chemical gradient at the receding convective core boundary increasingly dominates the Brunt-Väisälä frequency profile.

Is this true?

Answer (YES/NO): NO